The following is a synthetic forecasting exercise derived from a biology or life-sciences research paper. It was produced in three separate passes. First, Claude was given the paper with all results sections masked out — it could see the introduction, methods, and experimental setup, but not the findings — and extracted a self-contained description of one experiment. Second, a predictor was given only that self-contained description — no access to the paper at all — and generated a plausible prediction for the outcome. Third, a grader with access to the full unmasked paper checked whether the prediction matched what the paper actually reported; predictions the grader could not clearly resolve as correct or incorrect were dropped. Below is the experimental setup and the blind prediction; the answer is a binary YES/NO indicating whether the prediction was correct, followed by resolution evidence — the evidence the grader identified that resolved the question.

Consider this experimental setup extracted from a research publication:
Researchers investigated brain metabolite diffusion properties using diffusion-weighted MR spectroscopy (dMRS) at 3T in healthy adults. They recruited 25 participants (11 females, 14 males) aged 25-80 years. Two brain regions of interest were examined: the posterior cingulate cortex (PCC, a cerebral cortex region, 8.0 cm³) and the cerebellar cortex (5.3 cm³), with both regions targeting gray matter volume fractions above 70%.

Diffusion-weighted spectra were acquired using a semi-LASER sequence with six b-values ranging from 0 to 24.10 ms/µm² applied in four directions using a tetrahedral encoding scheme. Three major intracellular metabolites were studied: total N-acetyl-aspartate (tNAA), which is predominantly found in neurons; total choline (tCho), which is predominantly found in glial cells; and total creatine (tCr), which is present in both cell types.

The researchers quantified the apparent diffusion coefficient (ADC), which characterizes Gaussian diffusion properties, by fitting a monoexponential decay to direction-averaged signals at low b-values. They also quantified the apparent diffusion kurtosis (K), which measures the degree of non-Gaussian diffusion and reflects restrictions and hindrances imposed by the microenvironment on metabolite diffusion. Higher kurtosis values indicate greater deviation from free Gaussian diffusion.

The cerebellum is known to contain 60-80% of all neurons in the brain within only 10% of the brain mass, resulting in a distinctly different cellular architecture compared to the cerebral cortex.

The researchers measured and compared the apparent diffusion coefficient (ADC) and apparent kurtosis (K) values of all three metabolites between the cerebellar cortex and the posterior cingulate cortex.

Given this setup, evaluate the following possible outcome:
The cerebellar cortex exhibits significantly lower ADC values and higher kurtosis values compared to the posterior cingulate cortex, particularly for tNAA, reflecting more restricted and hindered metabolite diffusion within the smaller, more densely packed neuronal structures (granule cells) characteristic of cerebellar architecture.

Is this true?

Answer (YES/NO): NO